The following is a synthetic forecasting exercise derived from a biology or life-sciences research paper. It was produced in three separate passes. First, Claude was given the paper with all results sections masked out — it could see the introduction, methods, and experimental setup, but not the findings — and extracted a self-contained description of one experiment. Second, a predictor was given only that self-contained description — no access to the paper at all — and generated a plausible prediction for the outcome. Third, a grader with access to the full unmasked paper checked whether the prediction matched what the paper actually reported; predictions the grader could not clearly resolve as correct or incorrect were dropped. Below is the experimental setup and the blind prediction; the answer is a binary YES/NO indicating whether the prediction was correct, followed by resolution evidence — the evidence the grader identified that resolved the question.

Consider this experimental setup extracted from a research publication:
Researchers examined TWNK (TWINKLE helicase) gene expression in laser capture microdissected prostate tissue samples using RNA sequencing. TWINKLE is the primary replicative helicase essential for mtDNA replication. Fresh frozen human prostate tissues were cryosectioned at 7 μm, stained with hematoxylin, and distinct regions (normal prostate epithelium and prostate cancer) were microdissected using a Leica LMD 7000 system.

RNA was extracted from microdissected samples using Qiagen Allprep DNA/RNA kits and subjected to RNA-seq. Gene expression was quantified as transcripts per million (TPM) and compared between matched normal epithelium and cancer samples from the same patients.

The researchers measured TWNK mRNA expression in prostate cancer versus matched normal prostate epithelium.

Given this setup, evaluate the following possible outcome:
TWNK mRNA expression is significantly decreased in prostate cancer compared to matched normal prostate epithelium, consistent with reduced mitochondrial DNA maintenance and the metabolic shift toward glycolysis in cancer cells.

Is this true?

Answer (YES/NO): NO